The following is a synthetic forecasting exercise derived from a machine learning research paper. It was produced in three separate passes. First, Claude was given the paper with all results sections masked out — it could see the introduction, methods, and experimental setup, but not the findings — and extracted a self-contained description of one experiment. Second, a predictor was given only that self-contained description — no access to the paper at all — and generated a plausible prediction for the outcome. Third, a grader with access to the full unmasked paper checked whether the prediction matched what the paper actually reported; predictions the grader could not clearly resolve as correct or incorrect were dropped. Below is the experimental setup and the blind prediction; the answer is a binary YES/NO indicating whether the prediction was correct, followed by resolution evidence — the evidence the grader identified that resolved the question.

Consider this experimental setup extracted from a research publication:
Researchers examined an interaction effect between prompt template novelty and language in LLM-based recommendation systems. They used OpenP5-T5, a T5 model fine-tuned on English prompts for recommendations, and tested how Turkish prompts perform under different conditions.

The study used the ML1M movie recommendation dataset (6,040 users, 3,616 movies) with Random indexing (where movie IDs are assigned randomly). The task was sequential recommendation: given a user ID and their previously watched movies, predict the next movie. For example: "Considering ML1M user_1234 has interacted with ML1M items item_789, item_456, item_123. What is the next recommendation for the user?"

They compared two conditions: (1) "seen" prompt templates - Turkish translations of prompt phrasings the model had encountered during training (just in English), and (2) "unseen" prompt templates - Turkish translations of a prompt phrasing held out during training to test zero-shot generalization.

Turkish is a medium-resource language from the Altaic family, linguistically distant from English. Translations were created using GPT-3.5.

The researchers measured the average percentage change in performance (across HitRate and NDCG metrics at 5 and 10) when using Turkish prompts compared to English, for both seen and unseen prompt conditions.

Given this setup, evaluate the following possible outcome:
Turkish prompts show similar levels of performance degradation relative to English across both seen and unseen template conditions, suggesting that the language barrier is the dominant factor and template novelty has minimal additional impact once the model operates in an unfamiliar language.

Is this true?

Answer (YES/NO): NO